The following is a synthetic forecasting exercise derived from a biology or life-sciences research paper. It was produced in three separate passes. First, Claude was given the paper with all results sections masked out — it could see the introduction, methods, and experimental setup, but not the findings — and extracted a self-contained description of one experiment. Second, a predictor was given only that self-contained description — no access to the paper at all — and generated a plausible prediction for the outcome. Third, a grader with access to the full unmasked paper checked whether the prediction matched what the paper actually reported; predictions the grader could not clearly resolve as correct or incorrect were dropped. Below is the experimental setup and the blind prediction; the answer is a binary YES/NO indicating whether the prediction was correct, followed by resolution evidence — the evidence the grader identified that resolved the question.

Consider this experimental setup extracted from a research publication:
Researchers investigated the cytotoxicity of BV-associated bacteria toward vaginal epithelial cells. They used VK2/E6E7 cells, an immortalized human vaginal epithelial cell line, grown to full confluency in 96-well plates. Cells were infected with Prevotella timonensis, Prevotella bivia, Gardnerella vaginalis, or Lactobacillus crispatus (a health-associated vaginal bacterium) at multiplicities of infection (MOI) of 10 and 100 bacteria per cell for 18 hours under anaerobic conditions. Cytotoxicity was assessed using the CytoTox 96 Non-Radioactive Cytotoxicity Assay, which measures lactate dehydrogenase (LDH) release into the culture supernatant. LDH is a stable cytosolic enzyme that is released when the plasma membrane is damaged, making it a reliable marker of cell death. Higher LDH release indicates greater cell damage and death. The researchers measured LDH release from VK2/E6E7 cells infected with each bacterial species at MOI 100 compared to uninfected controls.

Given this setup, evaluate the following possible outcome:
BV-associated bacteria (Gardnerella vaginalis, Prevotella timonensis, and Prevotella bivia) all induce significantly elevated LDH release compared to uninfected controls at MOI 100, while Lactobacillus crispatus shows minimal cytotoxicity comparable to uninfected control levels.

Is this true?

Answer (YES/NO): NO